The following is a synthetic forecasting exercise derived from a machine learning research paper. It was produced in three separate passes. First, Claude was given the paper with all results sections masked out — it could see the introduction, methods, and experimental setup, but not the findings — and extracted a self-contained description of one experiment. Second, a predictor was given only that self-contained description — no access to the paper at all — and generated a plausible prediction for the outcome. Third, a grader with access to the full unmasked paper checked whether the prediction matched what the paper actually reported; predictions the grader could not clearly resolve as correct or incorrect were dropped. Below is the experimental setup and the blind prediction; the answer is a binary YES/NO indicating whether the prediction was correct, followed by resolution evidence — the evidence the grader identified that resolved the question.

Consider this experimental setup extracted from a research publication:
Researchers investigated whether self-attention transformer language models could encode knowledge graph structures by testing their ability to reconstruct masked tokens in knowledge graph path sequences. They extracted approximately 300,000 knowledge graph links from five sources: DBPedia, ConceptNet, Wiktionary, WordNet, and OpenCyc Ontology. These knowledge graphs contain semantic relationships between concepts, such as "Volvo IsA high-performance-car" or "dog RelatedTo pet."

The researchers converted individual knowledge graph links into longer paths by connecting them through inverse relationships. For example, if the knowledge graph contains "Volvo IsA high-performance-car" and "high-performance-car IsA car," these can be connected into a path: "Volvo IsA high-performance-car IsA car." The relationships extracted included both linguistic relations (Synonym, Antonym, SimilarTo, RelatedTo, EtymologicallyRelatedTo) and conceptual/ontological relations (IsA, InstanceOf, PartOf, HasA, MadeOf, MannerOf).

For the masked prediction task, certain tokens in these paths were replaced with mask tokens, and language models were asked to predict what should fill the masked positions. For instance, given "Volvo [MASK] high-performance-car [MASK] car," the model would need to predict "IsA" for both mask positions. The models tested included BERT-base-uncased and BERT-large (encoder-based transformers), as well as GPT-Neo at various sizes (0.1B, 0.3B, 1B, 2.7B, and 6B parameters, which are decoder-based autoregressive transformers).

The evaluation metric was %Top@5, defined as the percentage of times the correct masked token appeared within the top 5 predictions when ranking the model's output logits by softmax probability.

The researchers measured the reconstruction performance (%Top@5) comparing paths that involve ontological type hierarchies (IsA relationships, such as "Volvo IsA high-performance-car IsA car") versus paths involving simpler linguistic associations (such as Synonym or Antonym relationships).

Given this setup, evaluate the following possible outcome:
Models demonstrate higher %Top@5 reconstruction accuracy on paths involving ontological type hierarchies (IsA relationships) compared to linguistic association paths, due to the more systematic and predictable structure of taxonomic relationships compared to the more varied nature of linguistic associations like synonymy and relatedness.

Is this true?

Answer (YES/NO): NO